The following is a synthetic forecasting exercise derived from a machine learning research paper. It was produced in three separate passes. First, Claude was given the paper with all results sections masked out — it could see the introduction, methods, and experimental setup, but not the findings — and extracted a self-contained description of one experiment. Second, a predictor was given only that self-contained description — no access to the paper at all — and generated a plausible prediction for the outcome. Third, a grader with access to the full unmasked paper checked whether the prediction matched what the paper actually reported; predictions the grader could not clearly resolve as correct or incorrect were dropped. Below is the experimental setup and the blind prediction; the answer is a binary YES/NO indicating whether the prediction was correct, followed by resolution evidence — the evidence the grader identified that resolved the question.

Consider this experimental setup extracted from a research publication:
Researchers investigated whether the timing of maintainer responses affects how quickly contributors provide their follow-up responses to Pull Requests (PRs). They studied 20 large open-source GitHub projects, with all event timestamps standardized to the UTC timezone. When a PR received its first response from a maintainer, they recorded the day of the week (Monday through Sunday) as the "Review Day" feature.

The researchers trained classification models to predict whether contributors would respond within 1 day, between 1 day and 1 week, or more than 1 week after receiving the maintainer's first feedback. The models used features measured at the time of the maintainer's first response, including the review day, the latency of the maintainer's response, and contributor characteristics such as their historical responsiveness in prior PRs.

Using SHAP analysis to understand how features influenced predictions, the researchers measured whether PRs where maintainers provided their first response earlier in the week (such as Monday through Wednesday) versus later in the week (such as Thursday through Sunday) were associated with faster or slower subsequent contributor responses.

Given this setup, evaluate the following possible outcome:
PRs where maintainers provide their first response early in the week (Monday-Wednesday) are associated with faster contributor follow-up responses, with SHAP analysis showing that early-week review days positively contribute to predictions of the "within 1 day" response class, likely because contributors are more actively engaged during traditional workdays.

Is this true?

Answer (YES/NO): YES